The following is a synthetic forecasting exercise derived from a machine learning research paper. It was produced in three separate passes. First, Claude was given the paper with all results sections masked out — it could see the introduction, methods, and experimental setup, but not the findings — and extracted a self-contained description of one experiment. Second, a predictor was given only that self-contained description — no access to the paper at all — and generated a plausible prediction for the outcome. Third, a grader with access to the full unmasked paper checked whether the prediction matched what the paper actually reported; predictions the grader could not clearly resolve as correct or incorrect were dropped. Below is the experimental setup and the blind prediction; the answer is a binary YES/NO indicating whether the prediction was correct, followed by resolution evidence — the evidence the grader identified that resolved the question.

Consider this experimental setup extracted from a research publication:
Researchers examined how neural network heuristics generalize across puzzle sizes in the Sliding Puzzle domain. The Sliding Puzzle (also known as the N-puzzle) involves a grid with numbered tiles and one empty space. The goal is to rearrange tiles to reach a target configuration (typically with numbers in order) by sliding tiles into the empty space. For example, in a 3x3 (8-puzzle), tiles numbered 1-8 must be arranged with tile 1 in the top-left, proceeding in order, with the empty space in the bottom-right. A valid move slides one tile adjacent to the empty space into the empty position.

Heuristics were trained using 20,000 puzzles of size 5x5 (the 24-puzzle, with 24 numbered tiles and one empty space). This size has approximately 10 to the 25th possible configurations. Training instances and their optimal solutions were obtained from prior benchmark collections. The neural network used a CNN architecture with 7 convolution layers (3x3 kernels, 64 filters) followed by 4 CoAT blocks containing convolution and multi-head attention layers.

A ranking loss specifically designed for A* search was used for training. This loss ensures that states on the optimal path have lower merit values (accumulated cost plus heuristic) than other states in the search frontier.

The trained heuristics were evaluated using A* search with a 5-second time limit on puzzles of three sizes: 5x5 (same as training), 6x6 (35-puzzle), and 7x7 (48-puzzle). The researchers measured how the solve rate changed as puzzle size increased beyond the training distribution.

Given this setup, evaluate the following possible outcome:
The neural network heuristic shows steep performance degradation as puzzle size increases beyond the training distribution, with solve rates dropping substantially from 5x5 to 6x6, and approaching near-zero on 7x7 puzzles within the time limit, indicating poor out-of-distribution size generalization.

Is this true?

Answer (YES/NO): NO